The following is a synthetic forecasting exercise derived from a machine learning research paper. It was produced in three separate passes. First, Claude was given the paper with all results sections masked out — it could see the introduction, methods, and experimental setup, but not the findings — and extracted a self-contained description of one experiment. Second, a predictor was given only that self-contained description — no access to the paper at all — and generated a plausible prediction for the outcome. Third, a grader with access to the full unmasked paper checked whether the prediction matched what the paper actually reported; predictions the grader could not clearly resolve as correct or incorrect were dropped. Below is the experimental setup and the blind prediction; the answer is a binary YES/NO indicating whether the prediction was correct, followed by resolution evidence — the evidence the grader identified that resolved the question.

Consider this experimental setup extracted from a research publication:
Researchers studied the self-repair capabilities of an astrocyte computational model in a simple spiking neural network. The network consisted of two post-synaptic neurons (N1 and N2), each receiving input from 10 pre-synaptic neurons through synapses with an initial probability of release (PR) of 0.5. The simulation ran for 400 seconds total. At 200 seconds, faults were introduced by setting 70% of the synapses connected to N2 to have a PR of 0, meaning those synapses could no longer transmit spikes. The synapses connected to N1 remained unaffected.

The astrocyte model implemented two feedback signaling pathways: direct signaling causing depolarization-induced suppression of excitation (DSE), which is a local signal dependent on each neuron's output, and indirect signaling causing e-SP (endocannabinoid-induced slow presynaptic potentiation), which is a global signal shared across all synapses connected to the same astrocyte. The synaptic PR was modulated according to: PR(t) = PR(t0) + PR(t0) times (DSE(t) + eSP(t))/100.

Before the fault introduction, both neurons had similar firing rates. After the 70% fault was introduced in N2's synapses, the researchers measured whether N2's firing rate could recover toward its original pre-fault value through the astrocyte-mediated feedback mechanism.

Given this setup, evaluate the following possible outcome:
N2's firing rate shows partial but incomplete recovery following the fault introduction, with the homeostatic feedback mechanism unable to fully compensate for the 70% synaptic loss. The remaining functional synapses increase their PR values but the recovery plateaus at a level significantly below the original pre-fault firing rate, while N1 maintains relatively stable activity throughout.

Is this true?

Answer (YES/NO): NO